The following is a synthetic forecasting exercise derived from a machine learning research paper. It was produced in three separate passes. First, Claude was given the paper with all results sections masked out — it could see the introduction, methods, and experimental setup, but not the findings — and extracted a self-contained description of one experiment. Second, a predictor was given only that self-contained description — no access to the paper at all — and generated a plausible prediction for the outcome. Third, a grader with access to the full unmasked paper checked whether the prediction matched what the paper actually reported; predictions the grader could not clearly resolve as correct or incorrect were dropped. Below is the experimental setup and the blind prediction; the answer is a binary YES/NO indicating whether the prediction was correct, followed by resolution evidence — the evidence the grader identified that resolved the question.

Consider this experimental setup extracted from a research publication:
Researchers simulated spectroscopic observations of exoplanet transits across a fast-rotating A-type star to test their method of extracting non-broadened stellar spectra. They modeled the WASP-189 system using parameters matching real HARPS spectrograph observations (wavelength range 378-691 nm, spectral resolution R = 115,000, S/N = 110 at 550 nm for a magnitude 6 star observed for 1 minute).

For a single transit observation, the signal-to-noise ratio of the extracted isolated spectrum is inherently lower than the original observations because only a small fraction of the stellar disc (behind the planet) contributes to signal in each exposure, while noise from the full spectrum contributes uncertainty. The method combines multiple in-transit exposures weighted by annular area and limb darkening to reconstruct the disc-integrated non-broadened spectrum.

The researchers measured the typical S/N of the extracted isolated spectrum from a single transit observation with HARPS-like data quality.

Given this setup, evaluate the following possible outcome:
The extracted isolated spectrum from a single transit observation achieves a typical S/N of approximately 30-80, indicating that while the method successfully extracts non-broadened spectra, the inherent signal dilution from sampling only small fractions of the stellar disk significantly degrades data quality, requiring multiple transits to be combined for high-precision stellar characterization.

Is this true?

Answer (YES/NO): NO